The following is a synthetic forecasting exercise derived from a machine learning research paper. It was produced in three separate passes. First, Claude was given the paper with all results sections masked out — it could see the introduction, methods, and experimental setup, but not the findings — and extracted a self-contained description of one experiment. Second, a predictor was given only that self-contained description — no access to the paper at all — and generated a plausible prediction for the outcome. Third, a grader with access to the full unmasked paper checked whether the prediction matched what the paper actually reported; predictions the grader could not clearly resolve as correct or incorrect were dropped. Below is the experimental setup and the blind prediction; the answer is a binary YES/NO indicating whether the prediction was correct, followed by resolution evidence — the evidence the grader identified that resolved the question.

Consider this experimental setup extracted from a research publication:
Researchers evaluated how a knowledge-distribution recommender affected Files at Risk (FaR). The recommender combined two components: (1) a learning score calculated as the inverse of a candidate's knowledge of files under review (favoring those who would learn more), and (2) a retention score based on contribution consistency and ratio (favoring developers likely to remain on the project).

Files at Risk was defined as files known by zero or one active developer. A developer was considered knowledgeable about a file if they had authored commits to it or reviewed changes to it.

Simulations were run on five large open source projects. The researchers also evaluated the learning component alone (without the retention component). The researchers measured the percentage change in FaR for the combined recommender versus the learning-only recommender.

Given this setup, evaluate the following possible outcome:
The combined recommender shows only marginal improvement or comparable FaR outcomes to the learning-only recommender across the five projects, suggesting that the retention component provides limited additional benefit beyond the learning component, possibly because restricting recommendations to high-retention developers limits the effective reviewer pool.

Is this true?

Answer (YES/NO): NO